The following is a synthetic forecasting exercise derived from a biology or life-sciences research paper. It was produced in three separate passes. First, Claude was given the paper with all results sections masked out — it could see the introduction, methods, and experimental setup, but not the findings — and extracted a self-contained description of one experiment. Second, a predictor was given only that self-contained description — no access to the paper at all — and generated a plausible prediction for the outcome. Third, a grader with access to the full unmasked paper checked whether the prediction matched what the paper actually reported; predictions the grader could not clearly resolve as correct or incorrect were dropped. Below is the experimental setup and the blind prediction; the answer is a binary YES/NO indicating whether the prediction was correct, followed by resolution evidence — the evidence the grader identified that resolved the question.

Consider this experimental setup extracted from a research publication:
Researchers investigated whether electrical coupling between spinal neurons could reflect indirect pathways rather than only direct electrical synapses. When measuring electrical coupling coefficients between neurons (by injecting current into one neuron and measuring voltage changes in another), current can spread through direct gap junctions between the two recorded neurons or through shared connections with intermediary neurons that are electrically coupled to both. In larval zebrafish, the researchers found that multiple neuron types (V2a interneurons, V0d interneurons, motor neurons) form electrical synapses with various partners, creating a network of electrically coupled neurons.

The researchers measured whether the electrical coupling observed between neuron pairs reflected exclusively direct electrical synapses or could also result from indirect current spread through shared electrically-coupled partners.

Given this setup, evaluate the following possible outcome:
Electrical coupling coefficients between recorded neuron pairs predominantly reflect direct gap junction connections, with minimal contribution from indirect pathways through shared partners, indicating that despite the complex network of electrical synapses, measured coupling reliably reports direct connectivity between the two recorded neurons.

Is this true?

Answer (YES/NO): NO